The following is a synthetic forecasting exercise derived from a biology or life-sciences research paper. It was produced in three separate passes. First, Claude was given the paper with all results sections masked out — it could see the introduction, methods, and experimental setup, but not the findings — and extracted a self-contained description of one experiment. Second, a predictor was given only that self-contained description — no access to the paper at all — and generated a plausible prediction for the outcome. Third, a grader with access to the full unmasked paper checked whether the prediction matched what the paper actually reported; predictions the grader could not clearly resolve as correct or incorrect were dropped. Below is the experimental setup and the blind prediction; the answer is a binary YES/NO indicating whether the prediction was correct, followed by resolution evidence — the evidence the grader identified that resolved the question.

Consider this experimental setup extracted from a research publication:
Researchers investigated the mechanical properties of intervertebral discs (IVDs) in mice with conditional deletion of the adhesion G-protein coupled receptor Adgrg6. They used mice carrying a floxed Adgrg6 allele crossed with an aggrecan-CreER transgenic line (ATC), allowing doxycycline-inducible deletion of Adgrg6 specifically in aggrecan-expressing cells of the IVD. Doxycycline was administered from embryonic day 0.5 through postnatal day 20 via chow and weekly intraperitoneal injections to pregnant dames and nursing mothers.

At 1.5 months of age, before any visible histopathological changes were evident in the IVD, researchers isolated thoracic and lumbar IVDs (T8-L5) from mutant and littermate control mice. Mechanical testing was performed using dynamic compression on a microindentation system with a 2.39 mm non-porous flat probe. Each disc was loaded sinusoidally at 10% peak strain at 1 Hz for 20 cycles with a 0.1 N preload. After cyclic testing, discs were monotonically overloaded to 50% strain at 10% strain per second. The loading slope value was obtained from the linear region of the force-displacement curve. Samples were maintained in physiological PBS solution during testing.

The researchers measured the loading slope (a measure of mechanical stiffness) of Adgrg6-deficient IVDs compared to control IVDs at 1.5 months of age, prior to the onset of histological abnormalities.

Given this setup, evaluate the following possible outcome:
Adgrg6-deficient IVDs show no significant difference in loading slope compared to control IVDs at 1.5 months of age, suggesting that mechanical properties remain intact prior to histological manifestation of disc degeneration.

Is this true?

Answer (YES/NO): NO